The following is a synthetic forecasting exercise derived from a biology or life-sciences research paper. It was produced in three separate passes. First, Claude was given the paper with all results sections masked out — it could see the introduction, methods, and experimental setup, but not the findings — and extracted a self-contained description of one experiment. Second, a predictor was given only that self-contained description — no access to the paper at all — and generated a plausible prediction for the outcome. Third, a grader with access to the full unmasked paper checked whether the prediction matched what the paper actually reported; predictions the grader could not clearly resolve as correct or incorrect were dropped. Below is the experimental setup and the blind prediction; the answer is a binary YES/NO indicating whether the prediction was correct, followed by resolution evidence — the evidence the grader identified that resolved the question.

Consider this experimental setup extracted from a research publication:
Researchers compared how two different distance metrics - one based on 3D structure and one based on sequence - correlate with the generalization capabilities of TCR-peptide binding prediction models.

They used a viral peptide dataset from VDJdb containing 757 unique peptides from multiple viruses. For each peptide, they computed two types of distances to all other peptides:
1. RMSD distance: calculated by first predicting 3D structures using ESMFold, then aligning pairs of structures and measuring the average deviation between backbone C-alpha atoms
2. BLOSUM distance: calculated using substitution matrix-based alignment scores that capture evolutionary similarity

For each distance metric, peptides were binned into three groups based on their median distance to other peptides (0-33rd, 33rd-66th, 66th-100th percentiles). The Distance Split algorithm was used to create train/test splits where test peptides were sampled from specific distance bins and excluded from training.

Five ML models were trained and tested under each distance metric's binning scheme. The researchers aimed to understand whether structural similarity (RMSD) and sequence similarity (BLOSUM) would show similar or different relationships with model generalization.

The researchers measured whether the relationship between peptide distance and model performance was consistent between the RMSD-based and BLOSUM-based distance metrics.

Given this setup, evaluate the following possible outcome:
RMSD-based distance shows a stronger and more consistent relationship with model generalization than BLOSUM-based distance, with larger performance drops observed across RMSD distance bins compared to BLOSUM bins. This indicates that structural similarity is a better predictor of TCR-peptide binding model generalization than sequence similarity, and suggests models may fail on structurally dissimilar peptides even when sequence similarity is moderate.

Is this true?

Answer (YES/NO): NO